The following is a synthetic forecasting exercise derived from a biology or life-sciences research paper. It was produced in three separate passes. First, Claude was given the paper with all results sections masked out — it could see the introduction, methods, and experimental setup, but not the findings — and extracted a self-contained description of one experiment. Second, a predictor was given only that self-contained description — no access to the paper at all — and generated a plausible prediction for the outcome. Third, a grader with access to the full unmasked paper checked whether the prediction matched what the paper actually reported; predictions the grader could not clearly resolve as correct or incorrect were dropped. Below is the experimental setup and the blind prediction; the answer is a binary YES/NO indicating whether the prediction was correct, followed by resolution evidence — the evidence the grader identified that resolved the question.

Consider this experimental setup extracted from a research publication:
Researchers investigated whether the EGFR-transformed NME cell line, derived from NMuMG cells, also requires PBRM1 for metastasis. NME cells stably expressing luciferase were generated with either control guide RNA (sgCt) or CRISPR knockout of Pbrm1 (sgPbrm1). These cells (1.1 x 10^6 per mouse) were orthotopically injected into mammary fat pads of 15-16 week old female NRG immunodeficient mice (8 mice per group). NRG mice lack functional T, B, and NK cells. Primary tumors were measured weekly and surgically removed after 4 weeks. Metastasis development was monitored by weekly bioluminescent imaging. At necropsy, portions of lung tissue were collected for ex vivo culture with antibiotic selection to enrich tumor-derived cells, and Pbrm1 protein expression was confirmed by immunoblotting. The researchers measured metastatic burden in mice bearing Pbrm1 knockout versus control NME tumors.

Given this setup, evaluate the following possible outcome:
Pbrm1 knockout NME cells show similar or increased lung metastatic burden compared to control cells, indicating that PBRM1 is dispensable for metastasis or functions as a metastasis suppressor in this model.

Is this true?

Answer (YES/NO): NO